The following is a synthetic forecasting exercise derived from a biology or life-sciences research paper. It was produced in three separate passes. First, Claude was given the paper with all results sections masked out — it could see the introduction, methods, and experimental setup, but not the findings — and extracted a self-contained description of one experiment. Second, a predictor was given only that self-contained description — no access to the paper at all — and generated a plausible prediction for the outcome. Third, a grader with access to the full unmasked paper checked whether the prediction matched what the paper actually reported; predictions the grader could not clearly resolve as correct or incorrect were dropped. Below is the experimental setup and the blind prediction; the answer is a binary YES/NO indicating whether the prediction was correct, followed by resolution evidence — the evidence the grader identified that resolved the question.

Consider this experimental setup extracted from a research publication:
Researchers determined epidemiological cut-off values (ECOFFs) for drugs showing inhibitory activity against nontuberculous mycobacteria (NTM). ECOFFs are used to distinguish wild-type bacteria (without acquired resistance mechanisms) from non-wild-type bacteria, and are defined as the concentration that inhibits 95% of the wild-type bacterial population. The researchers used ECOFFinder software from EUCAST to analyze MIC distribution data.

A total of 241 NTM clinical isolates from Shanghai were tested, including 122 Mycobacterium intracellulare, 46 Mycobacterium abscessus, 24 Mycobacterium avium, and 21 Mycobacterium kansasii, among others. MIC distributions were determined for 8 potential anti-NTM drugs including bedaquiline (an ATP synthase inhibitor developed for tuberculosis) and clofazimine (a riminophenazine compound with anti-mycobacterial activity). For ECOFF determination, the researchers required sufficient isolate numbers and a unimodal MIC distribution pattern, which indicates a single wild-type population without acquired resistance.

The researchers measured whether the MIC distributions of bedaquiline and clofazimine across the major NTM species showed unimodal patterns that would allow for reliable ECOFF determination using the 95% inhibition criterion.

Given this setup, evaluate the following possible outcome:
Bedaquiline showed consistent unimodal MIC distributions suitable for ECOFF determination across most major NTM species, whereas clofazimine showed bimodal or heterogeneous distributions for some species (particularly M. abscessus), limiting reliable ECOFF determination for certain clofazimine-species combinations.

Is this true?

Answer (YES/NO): NO